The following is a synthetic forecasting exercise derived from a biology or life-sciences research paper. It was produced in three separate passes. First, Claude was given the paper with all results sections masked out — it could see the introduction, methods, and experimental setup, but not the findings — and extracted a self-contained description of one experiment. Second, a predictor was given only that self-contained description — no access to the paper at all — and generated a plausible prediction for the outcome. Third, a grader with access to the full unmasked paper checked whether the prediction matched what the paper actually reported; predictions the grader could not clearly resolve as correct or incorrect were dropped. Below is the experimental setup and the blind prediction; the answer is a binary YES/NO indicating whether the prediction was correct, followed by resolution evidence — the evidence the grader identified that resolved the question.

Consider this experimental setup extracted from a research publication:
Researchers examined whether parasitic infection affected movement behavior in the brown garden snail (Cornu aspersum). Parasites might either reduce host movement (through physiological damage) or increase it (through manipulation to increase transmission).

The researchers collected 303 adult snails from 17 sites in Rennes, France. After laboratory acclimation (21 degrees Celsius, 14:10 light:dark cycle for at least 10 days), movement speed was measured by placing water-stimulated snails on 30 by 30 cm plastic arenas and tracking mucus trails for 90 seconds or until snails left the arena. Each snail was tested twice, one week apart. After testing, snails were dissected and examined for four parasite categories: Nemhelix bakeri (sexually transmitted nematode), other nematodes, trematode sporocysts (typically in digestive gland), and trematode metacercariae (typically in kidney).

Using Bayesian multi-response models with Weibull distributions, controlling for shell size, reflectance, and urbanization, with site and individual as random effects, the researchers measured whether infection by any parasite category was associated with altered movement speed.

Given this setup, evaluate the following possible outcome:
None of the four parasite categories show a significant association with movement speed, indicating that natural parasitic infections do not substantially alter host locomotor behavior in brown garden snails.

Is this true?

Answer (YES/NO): NO